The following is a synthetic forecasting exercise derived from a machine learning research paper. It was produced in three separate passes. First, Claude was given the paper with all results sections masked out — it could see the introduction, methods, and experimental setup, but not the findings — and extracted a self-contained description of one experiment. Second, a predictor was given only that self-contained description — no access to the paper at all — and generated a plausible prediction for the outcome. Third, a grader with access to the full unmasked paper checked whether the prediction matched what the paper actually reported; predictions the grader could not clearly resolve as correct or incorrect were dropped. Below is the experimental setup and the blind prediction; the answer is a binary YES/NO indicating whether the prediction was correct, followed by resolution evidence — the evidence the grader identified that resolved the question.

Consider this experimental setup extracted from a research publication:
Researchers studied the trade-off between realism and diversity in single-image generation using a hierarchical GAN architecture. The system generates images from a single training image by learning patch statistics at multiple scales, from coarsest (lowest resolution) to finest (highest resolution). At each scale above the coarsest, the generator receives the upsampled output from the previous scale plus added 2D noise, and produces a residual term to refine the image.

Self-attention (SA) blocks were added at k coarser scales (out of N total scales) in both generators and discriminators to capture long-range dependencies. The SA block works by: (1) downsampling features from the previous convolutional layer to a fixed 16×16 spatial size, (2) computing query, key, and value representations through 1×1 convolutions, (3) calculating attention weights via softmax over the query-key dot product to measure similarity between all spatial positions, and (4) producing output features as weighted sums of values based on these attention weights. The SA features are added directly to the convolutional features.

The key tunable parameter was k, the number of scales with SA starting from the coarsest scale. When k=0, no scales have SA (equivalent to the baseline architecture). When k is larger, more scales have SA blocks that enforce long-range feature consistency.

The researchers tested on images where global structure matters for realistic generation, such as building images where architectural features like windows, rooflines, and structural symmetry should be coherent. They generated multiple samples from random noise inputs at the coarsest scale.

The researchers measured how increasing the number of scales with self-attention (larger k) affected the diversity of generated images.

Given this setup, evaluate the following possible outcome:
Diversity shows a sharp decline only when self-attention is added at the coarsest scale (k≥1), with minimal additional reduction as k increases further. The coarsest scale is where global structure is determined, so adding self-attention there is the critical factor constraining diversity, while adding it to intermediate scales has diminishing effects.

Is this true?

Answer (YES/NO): NO